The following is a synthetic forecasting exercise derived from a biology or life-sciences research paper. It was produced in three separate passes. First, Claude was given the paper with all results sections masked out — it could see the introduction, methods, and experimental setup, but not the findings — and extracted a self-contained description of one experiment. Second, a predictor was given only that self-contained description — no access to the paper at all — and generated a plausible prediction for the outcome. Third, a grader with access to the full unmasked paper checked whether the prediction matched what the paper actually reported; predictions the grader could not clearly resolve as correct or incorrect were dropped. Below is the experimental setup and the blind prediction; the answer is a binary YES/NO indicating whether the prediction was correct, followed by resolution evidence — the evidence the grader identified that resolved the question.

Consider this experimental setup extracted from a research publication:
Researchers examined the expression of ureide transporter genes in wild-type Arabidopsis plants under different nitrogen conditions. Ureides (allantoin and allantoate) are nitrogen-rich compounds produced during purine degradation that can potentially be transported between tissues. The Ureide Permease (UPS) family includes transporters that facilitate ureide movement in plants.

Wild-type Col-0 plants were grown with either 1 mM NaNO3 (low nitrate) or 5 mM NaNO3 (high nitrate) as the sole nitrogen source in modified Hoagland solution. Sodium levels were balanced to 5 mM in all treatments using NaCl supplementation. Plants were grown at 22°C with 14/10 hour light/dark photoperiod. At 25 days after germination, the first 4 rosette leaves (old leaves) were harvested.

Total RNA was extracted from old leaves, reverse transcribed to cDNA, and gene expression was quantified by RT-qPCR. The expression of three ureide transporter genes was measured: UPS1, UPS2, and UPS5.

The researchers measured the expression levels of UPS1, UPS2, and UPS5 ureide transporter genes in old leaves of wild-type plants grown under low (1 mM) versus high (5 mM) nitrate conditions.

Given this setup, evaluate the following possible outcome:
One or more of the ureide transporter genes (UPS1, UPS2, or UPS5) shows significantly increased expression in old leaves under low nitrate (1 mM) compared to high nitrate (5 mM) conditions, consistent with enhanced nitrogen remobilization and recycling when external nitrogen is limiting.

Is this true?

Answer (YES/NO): YES